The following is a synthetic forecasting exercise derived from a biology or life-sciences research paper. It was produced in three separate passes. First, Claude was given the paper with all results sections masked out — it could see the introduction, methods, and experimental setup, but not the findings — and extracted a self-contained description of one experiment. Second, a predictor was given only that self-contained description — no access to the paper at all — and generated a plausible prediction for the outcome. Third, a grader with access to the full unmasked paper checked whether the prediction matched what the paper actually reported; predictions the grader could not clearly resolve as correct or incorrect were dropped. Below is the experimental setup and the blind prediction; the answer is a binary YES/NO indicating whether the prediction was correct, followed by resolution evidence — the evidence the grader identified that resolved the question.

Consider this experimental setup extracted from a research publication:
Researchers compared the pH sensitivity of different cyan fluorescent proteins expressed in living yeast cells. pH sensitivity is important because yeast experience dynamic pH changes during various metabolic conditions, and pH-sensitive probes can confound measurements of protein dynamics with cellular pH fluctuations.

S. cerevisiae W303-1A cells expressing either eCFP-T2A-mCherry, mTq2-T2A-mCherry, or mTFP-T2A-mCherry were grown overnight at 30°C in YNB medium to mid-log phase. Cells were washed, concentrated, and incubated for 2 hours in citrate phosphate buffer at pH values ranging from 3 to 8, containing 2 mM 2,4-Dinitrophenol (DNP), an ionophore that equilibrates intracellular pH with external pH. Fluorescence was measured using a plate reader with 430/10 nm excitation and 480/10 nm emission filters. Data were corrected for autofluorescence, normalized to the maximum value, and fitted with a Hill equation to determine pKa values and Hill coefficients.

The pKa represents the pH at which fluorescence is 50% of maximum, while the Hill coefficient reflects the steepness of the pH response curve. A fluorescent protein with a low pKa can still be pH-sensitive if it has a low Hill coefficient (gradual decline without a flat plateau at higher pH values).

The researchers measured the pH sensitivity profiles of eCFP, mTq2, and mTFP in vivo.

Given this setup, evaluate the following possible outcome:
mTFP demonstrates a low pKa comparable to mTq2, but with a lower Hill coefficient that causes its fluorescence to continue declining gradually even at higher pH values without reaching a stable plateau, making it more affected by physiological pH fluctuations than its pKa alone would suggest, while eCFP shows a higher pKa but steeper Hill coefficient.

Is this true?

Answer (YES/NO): NO